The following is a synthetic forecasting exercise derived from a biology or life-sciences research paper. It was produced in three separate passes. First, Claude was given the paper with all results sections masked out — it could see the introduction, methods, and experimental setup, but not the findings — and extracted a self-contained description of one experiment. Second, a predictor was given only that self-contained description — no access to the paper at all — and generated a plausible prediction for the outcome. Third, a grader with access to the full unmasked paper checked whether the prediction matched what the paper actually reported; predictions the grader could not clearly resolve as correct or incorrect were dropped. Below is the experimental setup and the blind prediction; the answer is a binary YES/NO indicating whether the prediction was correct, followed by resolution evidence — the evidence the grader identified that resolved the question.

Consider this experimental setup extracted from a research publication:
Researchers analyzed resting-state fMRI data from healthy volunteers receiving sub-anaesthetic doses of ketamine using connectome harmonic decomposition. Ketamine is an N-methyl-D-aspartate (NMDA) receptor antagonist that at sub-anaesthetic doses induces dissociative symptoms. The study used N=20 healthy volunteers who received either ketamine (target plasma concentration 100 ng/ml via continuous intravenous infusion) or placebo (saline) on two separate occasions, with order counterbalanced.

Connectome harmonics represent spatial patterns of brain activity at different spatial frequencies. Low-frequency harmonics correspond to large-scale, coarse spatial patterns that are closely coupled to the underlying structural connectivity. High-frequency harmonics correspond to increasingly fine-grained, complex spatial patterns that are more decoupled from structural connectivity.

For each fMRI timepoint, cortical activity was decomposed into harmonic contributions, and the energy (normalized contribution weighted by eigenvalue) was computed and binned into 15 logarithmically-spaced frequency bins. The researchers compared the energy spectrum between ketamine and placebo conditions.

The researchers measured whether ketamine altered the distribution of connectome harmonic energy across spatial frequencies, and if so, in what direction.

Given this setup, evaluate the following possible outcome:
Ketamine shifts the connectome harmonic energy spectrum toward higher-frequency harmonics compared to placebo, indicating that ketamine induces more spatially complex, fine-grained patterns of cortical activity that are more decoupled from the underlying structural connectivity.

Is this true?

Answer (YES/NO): YES